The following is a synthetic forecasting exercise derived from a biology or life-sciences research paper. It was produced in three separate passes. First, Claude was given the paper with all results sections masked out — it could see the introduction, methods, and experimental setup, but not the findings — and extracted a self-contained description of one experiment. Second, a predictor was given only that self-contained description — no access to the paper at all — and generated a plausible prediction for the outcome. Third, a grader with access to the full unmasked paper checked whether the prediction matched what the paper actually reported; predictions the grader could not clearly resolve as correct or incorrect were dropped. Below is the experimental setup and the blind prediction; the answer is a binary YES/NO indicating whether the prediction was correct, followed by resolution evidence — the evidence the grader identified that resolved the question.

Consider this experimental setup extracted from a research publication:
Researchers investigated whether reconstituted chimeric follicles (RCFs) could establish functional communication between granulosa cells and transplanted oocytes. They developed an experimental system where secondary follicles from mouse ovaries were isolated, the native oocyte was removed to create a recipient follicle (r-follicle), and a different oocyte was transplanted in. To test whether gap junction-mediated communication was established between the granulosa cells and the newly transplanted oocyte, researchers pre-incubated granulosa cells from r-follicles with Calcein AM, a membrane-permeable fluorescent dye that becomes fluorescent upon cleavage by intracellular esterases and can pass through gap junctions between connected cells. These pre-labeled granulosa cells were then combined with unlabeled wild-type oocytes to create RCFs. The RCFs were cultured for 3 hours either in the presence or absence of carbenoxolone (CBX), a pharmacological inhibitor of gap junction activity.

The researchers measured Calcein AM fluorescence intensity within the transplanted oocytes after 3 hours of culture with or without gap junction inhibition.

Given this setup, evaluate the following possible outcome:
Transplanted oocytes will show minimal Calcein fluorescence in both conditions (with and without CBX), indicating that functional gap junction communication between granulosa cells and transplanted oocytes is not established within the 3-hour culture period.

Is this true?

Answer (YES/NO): NO